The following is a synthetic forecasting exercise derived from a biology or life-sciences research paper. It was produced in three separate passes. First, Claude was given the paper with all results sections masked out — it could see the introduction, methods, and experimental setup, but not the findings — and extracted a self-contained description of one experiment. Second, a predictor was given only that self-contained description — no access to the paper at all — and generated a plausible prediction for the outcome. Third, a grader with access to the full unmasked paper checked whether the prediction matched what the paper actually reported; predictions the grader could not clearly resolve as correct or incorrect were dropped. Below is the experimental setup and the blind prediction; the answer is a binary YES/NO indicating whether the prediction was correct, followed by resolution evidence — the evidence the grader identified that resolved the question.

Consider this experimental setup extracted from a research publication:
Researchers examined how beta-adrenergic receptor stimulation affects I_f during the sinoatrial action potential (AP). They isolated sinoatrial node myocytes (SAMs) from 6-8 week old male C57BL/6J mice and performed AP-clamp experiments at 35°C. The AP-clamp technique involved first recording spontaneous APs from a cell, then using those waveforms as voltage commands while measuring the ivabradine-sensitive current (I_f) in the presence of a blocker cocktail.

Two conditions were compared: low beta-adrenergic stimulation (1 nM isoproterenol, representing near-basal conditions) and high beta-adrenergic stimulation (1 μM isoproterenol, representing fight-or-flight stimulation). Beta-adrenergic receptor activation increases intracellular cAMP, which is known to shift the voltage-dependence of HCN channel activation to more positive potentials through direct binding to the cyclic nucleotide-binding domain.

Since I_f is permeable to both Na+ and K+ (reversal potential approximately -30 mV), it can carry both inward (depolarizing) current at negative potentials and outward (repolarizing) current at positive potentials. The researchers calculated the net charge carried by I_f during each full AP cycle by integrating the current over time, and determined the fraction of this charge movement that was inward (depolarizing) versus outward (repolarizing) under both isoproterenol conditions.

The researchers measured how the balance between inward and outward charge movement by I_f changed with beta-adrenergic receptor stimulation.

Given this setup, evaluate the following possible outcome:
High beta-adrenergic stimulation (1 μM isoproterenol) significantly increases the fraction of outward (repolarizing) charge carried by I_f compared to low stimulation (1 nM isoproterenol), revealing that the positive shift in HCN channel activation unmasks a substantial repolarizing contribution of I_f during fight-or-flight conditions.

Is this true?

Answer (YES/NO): NO